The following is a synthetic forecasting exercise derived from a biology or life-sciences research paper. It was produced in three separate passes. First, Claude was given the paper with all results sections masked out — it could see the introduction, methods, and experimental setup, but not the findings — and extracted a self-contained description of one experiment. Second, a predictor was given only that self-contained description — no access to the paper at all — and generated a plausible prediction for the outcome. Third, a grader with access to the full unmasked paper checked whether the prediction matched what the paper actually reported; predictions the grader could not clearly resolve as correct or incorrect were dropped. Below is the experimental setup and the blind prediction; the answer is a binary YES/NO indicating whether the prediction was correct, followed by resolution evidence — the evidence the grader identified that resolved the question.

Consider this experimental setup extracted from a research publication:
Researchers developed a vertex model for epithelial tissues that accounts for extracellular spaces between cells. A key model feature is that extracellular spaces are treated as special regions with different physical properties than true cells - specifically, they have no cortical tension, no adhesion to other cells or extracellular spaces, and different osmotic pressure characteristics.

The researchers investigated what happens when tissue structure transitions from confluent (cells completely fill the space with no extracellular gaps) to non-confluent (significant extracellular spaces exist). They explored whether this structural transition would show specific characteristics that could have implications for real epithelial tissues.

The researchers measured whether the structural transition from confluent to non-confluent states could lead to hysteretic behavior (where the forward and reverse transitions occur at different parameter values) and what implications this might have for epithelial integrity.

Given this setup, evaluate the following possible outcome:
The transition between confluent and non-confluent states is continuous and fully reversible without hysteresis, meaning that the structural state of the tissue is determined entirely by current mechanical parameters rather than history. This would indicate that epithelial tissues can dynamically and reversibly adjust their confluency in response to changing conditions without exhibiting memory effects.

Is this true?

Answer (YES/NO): NO